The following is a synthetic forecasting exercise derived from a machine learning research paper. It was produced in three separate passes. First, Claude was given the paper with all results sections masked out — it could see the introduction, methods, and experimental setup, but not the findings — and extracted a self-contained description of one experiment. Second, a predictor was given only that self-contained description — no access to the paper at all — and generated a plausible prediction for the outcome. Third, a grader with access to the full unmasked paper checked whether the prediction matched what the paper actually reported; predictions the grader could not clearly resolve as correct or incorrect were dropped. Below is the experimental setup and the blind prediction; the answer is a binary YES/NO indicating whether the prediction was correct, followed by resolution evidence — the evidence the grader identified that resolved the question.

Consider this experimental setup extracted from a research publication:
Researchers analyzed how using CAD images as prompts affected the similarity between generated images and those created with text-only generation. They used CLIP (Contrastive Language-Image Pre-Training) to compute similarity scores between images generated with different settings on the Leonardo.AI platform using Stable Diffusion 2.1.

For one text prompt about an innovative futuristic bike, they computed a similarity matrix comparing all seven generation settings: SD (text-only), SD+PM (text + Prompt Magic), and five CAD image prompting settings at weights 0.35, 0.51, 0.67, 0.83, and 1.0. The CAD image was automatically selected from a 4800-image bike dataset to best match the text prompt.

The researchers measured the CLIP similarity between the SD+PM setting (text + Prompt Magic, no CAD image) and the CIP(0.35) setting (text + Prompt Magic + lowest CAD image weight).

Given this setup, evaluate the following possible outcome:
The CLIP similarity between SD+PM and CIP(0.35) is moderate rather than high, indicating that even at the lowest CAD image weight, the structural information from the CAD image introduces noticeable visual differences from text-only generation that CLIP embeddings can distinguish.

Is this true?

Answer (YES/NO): NO